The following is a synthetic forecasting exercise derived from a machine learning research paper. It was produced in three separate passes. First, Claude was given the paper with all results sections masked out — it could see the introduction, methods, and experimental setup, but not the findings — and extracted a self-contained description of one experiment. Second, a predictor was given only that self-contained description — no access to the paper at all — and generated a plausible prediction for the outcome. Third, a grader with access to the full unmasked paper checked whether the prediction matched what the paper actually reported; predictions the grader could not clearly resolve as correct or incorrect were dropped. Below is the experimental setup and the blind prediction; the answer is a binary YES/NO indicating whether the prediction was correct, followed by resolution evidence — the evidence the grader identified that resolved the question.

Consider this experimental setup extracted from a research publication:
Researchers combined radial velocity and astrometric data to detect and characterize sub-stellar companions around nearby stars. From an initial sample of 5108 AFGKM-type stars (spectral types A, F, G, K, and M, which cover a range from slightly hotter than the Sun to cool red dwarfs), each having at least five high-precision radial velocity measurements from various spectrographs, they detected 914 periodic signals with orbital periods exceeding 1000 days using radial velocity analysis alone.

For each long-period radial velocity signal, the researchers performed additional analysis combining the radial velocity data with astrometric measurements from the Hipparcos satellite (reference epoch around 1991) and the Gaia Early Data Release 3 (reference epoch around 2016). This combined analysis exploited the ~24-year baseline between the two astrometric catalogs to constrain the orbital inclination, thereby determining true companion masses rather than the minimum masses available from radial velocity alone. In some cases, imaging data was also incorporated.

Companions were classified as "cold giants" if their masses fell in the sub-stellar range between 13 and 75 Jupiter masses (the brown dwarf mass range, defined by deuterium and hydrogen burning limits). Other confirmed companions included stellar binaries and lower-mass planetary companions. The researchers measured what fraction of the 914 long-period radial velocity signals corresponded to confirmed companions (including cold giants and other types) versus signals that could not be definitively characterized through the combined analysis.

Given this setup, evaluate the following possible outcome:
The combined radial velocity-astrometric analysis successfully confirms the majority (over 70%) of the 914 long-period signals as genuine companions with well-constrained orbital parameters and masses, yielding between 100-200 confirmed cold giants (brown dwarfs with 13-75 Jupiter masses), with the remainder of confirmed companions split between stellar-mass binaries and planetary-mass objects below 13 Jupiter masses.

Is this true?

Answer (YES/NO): NO